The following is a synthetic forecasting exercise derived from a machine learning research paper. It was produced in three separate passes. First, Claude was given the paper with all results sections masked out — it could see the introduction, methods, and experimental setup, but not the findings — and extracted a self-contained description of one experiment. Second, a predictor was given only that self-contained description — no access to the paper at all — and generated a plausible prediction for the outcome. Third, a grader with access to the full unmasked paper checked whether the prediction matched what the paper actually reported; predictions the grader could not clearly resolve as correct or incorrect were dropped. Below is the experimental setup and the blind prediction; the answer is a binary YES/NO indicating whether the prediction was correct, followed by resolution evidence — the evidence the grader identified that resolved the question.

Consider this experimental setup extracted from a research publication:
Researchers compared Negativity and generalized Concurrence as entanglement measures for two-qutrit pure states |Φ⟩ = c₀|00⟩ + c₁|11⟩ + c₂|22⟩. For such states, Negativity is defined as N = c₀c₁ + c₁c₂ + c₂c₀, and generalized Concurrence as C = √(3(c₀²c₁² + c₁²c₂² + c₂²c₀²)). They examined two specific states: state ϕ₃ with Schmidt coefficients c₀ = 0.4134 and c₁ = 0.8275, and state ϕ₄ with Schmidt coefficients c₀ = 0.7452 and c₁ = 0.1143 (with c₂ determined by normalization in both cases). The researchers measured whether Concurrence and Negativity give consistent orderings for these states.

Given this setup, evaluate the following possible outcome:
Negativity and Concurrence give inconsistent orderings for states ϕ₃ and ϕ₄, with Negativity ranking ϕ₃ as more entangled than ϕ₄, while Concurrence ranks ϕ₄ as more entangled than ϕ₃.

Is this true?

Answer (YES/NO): YES